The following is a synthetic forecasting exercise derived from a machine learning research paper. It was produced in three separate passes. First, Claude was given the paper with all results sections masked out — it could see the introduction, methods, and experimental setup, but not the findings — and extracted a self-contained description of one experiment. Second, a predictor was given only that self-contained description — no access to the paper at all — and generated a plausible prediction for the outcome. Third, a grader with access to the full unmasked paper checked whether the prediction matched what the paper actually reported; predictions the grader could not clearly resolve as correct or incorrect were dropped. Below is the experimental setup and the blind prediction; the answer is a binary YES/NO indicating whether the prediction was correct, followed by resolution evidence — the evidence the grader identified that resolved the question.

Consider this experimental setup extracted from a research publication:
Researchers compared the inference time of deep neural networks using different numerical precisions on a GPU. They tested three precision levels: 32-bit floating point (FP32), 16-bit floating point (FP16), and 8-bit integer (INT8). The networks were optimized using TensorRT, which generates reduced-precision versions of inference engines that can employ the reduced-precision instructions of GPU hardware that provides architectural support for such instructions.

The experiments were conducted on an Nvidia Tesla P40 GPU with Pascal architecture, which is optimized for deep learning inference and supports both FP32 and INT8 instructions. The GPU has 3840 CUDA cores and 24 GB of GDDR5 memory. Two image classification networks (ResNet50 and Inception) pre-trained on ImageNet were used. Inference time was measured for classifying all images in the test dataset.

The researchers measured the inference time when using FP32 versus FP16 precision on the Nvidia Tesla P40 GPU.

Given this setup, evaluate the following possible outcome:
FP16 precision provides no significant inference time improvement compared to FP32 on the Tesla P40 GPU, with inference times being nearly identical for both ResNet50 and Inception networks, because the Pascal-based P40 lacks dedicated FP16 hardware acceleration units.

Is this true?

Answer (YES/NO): YES